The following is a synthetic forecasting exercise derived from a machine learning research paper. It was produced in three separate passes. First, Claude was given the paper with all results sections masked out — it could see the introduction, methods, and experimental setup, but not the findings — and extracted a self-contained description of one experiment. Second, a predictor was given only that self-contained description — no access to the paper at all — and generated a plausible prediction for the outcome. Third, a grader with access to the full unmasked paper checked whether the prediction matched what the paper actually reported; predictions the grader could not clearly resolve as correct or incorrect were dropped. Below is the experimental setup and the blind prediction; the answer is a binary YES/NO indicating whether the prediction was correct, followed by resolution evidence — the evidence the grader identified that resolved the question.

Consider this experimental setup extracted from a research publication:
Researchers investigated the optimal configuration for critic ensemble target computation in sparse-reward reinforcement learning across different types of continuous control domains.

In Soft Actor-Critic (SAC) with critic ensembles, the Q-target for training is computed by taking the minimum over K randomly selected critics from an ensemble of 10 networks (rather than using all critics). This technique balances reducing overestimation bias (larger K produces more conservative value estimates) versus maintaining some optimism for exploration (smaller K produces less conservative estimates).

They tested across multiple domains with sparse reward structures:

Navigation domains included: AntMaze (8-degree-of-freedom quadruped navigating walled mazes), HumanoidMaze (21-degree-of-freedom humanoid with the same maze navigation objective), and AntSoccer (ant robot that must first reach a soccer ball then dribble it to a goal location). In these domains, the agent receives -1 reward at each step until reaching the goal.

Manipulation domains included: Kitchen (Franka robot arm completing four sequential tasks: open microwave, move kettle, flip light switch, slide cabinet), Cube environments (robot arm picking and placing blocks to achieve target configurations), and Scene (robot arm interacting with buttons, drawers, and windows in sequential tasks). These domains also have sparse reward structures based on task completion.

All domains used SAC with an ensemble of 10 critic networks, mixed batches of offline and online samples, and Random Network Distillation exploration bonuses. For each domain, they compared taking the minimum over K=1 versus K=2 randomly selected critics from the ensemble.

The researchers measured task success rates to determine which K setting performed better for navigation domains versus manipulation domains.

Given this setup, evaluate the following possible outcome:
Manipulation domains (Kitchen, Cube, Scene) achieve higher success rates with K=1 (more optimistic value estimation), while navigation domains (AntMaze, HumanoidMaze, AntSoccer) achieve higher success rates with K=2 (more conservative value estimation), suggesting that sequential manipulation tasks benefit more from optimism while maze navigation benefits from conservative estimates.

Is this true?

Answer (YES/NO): NO